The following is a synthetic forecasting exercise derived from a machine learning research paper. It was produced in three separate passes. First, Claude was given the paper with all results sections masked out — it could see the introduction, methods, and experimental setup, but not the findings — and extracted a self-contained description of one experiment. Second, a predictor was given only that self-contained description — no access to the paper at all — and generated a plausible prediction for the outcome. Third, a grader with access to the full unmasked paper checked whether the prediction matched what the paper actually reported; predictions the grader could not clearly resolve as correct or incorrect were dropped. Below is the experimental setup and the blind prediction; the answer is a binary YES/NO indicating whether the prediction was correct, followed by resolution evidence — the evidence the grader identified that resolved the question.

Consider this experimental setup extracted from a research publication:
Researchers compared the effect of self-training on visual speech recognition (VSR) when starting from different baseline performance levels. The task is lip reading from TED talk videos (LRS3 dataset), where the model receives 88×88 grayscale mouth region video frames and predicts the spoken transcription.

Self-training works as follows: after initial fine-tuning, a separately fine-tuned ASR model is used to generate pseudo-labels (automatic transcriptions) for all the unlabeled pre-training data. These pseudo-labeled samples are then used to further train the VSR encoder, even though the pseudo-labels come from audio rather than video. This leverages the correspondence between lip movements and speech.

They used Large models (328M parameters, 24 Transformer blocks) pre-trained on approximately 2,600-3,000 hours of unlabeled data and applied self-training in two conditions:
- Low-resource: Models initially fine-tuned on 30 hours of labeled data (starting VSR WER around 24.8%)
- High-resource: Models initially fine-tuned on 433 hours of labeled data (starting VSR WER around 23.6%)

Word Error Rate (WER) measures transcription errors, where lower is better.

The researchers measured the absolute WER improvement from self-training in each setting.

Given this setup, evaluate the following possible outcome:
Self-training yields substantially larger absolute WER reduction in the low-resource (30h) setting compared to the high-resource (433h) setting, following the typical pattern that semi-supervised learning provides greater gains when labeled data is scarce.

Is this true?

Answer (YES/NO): NO